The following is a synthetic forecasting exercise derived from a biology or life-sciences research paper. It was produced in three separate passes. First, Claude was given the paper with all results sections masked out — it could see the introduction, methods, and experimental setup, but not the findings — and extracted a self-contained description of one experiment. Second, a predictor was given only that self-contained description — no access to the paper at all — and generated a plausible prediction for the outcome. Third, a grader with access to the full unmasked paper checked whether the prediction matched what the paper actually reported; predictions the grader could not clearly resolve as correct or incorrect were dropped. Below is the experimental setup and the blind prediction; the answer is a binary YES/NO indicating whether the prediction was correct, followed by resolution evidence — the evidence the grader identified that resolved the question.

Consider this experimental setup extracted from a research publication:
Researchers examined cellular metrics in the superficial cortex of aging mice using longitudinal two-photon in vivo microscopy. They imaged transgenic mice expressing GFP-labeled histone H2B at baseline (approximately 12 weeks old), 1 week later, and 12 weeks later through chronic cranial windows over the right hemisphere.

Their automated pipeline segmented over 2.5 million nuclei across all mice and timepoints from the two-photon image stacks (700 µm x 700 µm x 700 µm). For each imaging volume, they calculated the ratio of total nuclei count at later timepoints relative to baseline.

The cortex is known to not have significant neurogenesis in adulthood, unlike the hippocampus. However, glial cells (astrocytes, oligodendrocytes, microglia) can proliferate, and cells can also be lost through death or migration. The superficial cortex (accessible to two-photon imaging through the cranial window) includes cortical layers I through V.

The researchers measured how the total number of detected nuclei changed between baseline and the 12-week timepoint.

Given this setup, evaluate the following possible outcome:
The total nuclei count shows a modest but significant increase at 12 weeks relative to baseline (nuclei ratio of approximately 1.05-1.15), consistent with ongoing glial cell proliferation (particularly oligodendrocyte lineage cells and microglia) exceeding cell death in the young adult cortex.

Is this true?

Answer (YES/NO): NO